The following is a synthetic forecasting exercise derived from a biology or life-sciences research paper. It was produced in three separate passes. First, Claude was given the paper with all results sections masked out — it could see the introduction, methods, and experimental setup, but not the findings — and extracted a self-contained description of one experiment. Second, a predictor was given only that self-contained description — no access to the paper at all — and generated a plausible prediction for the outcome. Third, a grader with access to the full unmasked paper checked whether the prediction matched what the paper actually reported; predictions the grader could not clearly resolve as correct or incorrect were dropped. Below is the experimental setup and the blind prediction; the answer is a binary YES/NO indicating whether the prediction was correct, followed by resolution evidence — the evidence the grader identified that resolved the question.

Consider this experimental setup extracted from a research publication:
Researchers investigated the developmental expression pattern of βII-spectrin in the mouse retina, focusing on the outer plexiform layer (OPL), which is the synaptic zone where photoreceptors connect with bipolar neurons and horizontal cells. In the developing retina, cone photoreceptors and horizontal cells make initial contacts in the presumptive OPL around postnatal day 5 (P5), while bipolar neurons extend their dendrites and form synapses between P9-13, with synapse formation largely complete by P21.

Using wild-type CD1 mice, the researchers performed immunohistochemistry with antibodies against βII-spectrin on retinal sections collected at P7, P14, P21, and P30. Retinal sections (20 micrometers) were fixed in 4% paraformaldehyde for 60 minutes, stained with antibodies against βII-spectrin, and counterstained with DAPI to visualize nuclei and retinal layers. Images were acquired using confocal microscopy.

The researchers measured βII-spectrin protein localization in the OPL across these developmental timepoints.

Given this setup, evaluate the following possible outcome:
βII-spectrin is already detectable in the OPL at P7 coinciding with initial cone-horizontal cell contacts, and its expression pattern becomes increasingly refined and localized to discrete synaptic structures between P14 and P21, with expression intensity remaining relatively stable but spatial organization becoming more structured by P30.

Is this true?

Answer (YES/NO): NO